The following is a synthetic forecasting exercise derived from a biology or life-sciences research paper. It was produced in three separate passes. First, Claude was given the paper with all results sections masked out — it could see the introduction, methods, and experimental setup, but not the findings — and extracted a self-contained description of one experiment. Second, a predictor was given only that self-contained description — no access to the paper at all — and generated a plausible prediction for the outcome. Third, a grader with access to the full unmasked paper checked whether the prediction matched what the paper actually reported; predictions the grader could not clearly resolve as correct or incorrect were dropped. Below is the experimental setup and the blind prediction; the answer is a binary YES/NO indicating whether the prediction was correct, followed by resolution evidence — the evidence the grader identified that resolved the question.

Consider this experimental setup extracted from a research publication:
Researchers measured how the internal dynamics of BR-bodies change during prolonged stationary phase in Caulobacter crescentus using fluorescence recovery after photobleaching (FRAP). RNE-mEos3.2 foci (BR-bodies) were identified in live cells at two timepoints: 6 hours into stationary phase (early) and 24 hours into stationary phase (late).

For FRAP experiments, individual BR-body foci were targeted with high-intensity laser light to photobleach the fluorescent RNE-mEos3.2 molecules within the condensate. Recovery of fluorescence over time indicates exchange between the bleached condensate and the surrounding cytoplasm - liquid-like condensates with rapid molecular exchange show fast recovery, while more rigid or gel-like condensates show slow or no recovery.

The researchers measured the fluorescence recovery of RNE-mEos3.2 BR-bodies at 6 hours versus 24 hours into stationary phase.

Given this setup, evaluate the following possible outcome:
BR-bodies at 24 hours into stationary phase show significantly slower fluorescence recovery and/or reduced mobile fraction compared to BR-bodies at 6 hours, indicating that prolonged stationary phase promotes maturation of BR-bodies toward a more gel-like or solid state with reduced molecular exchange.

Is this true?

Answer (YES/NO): NO